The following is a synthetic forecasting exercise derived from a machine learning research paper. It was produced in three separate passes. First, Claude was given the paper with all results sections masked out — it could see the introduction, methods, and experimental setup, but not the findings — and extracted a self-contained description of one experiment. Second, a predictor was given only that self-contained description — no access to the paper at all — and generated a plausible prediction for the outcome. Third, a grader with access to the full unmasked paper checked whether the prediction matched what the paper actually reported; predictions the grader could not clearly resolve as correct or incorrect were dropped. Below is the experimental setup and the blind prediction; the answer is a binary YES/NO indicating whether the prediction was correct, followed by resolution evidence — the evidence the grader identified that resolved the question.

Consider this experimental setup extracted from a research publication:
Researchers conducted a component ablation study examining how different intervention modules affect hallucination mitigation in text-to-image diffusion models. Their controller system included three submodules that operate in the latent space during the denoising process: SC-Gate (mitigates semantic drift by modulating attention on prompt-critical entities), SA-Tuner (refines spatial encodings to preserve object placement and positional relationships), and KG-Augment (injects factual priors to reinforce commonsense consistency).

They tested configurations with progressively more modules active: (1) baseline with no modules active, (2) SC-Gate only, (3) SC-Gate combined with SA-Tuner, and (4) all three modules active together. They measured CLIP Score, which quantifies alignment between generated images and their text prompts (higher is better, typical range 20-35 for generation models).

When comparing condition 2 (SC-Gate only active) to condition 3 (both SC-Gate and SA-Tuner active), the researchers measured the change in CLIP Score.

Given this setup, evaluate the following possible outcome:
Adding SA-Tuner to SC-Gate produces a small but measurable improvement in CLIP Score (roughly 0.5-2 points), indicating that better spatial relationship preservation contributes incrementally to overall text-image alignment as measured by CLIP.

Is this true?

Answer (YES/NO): NO